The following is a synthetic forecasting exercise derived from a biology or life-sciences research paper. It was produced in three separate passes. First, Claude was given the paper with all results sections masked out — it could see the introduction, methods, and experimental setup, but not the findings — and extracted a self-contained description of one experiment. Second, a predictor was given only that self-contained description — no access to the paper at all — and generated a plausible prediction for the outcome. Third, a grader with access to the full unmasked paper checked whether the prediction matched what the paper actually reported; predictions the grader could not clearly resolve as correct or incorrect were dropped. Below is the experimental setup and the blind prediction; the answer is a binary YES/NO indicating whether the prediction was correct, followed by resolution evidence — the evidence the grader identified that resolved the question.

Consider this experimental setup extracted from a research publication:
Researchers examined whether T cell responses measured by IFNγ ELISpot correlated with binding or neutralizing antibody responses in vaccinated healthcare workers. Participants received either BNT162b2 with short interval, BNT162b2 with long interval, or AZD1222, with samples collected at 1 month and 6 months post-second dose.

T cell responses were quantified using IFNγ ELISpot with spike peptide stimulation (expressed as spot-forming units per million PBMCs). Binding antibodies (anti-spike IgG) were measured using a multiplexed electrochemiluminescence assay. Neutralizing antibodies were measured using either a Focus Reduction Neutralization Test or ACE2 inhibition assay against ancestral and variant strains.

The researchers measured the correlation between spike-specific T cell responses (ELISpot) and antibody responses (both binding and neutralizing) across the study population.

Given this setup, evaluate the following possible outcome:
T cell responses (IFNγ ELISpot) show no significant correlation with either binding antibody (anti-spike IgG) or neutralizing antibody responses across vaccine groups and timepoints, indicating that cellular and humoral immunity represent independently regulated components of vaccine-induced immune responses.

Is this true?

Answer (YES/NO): YES